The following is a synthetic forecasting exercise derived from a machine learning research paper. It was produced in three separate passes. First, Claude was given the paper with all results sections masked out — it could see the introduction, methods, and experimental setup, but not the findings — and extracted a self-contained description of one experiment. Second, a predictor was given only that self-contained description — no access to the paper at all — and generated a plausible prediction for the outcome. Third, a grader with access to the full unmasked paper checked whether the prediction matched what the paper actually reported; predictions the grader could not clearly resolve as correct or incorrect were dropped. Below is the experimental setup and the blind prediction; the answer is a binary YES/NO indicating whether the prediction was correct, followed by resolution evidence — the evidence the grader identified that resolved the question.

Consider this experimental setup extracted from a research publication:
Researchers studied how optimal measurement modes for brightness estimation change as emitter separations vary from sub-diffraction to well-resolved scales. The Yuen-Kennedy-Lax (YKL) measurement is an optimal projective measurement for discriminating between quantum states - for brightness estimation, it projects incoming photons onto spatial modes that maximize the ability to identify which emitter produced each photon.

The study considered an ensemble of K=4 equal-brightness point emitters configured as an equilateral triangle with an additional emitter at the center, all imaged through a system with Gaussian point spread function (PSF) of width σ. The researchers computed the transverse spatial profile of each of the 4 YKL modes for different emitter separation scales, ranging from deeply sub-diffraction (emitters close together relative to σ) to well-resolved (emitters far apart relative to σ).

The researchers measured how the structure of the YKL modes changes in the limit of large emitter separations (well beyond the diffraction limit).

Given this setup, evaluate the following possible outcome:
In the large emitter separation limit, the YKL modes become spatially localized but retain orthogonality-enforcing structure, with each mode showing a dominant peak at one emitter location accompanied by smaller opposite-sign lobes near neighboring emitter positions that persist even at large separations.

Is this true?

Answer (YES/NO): NO